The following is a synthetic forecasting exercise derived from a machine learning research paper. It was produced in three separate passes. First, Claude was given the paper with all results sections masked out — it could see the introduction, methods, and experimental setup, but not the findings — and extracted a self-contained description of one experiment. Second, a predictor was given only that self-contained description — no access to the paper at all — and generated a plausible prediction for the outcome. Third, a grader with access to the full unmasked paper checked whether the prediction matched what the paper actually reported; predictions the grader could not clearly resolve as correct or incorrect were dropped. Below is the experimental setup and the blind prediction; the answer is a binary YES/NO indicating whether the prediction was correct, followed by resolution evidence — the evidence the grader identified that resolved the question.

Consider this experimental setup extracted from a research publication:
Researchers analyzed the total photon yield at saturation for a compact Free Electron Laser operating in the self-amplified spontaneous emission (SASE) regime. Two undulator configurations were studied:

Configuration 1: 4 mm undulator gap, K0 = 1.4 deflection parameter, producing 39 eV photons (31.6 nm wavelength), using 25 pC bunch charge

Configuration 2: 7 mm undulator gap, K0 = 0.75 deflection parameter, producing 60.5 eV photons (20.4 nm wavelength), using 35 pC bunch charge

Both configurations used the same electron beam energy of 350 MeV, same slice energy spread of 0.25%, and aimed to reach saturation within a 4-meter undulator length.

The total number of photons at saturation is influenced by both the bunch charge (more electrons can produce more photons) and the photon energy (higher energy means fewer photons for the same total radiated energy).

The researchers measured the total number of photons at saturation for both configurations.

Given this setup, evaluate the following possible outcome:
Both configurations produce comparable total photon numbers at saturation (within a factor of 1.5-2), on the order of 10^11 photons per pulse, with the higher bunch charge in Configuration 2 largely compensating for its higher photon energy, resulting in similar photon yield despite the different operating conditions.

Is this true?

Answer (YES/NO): NO